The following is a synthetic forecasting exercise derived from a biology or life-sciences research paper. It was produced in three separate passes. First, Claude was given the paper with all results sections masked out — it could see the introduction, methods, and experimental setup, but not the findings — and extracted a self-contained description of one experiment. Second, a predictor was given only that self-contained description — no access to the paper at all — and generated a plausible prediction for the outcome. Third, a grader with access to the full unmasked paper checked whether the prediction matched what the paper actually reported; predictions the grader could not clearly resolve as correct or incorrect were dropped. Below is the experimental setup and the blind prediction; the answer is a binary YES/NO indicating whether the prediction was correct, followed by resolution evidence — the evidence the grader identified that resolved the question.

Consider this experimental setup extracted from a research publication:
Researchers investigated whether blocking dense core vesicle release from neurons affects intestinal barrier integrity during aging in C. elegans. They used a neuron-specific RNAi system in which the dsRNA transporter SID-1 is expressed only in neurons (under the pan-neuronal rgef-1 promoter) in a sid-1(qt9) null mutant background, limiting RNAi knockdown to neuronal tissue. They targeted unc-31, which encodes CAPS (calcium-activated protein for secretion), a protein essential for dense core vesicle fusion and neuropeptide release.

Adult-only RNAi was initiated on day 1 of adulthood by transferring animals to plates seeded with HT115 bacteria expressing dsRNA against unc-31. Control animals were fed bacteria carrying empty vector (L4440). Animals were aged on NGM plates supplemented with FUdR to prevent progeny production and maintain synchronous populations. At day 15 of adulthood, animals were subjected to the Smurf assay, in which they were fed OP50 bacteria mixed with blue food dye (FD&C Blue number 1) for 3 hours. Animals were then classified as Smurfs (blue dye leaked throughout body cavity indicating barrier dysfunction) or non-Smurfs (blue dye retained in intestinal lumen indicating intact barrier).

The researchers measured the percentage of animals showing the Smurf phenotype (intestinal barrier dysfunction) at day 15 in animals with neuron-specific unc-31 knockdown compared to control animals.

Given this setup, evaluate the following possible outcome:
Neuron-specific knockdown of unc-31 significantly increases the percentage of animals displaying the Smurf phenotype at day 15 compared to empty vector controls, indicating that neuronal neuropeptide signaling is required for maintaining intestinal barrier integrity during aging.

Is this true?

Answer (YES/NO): NO